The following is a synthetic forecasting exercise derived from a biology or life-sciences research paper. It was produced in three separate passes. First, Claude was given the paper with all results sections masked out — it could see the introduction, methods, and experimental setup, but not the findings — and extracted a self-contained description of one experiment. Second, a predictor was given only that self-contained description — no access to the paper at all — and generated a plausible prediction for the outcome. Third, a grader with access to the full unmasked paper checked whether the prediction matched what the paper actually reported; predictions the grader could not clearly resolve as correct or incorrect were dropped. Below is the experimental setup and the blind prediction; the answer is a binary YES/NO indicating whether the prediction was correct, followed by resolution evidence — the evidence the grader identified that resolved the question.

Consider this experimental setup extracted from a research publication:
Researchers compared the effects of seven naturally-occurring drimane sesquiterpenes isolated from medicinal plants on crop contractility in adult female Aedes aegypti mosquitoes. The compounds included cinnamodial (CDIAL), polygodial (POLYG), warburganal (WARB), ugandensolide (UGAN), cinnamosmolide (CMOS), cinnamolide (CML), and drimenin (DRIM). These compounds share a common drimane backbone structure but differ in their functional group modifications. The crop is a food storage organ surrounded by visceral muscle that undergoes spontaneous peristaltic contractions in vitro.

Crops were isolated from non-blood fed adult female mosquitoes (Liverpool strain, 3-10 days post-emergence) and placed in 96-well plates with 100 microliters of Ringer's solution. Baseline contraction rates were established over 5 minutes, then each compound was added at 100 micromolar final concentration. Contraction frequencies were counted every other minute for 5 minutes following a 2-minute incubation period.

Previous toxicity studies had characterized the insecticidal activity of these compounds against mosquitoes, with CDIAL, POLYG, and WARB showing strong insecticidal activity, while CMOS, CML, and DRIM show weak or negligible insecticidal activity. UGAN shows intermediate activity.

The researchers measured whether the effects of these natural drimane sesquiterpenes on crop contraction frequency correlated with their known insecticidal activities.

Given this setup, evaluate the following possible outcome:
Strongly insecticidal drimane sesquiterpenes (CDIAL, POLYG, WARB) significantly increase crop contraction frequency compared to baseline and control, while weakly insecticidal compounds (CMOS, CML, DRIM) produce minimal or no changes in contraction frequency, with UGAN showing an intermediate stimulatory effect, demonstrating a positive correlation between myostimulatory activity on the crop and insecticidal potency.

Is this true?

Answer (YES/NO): NO